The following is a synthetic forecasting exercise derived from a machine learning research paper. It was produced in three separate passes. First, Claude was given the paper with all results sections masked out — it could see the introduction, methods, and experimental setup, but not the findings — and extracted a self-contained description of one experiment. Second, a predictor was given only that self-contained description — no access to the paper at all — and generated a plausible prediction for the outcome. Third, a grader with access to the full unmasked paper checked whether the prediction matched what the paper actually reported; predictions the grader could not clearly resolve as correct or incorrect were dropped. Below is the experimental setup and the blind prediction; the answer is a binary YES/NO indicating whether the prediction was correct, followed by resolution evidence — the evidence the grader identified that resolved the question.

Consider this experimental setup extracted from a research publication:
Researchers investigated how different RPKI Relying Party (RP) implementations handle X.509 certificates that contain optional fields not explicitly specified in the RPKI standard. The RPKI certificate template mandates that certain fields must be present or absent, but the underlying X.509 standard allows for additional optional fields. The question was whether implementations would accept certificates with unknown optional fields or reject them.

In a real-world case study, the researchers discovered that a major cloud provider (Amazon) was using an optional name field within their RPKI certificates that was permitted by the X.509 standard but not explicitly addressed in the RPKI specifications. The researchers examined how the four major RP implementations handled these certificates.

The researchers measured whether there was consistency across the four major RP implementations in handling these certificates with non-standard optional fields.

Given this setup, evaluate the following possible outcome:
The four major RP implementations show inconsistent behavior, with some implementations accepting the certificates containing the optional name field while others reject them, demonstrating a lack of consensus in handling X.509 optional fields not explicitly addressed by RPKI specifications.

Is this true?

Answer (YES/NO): YES